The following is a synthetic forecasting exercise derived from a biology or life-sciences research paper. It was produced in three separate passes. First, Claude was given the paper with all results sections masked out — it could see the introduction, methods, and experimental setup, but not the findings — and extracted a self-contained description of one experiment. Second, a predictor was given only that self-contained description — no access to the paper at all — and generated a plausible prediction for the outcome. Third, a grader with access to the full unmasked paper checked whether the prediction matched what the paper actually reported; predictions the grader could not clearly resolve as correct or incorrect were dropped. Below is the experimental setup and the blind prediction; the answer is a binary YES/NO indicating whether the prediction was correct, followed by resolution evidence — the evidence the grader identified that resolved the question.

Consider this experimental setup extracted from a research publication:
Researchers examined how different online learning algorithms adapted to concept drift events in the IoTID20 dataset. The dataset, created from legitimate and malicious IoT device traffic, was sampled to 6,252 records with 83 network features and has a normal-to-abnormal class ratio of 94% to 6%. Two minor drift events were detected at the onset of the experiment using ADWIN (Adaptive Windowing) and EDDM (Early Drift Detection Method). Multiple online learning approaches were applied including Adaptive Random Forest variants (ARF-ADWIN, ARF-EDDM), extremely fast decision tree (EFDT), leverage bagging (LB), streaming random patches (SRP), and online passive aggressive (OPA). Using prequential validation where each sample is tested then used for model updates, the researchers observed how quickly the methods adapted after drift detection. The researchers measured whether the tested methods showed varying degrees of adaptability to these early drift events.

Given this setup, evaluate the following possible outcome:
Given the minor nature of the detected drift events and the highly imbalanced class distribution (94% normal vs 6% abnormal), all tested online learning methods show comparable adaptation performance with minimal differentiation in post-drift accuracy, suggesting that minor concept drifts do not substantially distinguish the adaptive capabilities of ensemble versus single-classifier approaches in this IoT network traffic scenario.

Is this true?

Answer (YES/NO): NO